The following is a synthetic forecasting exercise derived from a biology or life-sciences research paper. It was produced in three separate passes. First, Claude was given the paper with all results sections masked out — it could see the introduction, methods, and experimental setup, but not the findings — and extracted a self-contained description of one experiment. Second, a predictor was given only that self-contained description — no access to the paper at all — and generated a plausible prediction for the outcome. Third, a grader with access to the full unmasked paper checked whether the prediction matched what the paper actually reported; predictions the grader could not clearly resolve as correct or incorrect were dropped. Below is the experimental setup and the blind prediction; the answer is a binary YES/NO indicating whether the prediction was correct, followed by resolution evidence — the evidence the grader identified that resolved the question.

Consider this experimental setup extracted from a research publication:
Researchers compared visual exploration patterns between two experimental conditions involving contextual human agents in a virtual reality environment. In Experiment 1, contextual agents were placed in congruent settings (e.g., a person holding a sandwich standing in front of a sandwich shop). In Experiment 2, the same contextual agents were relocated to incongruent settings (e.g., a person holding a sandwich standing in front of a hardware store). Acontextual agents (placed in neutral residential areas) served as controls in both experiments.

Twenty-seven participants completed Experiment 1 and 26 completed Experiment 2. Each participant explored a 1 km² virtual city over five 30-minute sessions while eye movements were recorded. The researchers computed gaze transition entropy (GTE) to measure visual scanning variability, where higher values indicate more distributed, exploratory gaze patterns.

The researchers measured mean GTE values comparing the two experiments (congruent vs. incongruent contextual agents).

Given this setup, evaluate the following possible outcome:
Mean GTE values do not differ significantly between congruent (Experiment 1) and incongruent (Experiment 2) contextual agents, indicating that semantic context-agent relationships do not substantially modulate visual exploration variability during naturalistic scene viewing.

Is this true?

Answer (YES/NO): NO